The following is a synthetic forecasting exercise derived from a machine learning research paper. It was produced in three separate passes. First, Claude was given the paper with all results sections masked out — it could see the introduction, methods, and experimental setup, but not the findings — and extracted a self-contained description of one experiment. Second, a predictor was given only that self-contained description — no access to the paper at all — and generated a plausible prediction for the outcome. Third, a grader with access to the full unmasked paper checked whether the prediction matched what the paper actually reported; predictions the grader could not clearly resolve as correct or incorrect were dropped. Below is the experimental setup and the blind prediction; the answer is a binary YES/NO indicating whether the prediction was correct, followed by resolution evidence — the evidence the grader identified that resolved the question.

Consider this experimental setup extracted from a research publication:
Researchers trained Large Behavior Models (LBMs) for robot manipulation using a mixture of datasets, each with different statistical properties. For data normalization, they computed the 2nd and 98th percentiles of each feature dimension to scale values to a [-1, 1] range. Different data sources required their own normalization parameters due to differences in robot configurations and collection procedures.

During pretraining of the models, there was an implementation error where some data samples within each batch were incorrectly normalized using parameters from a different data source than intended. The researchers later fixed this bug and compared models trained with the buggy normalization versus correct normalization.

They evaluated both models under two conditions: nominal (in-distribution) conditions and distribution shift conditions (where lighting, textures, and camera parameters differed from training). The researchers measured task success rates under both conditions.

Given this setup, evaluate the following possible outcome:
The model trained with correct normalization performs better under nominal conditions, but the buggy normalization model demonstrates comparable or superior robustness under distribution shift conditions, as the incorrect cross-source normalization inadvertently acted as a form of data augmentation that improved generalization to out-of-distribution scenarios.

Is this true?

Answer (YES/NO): NO